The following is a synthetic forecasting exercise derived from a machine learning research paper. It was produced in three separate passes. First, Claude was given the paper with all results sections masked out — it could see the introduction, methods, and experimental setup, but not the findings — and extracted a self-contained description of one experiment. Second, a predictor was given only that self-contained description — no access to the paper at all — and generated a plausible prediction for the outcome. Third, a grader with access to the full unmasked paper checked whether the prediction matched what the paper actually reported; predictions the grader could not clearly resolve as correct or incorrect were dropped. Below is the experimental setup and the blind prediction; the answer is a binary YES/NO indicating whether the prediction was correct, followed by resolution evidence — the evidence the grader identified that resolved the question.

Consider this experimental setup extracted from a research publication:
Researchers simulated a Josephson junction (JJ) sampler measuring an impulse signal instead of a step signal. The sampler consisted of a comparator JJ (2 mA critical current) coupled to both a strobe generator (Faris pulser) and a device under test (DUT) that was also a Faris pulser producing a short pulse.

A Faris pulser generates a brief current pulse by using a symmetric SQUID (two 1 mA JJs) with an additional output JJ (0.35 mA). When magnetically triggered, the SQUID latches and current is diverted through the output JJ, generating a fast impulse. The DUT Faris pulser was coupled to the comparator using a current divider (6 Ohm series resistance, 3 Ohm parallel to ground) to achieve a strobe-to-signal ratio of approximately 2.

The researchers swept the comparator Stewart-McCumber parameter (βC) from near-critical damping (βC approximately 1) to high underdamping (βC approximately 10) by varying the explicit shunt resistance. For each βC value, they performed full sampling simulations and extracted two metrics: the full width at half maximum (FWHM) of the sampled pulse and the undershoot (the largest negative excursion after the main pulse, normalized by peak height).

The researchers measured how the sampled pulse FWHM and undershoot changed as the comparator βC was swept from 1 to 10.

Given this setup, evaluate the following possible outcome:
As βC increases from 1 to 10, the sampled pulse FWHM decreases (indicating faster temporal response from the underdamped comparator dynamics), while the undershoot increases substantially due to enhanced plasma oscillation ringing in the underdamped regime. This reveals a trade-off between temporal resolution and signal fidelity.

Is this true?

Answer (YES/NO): NO